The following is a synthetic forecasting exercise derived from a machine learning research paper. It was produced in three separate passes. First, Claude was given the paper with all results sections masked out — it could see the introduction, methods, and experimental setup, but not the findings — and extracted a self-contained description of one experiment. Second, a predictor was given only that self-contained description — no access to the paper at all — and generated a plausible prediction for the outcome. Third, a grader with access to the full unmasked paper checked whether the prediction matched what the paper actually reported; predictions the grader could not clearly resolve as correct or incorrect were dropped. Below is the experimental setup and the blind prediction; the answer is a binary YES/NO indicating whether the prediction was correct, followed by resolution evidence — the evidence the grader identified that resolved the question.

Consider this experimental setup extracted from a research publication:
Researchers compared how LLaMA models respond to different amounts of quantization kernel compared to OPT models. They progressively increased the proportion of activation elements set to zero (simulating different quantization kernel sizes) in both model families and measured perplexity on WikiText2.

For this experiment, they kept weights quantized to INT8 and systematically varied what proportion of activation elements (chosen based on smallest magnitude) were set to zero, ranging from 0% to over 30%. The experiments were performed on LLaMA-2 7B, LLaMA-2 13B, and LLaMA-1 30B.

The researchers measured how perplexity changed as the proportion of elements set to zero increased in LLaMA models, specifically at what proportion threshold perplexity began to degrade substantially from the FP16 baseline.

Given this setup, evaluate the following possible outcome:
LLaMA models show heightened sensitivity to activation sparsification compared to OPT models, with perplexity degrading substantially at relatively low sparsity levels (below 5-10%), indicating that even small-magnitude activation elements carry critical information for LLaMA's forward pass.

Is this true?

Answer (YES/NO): YES